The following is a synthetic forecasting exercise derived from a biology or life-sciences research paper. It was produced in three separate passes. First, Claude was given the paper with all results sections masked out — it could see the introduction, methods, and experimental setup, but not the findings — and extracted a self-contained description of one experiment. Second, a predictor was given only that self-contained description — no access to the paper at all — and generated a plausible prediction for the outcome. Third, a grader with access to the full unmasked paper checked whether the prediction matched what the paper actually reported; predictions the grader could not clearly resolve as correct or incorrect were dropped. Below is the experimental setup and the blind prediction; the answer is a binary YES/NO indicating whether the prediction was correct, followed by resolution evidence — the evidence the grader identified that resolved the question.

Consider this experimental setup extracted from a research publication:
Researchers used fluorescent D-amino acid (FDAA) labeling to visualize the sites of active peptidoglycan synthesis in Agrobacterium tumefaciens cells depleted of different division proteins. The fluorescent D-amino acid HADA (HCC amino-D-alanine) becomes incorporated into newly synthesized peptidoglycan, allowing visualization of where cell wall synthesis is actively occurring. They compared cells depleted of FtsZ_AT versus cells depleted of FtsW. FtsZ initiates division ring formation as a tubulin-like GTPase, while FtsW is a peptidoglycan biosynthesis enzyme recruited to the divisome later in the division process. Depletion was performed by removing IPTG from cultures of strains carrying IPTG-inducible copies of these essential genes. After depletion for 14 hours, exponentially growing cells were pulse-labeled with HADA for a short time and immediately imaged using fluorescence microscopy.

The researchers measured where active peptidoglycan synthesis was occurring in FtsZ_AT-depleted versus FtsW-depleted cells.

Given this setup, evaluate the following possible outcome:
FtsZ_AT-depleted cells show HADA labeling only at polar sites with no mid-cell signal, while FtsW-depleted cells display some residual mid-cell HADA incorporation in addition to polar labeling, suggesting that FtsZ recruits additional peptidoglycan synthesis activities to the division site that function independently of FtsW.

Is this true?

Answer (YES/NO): NO